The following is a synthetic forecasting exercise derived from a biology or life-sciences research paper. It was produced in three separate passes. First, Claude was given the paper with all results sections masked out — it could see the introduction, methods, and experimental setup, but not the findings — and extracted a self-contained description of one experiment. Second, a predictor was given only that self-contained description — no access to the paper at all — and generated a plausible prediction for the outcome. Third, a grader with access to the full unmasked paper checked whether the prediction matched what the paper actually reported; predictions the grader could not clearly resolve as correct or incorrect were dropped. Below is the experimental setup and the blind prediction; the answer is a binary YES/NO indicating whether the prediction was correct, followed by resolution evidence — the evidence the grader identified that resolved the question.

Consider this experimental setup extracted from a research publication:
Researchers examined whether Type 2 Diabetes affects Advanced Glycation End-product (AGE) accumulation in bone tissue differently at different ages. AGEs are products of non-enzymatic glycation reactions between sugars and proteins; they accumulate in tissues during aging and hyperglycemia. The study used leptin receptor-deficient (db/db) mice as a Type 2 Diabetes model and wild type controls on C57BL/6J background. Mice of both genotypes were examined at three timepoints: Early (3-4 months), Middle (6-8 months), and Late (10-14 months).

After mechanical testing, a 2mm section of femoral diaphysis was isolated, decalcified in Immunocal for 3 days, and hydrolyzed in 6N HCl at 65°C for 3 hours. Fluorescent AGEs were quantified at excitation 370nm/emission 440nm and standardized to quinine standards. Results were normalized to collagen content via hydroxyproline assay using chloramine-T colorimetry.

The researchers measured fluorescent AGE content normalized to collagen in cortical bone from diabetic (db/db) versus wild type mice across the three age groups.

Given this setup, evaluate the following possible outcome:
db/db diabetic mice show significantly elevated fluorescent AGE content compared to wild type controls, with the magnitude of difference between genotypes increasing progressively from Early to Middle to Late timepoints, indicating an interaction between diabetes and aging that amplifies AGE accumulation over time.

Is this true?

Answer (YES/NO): NO